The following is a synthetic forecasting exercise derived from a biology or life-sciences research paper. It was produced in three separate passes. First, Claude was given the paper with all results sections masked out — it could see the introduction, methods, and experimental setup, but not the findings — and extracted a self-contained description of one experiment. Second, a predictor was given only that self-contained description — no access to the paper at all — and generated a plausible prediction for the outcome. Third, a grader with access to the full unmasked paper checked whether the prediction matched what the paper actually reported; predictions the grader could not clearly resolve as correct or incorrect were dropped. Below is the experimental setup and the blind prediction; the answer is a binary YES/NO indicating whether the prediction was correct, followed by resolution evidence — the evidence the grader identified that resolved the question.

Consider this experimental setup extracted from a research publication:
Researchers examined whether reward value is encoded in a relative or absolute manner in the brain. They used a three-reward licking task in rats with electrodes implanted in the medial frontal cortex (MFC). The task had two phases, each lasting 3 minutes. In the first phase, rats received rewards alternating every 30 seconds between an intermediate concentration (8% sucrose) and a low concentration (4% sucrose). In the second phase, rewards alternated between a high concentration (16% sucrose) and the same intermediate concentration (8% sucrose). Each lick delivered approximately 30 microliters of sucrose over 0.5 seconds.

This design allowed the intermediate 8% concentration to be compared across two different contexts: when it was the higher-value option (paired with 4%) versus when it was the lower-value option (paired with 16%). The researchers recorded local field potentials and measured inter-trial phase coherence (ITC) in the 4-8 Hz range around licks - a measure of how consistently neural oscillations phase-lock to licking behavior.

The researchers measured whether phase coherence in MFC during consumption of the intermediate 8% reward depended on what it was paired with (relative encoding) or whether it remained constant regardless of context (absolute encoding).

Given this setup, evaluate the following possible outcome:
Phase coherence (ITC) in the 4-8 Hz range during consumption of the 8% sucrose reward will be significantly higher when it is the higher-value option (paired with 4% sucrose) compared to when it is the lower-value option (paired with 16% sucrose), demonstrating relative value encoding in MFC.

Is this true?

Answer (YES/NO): NO